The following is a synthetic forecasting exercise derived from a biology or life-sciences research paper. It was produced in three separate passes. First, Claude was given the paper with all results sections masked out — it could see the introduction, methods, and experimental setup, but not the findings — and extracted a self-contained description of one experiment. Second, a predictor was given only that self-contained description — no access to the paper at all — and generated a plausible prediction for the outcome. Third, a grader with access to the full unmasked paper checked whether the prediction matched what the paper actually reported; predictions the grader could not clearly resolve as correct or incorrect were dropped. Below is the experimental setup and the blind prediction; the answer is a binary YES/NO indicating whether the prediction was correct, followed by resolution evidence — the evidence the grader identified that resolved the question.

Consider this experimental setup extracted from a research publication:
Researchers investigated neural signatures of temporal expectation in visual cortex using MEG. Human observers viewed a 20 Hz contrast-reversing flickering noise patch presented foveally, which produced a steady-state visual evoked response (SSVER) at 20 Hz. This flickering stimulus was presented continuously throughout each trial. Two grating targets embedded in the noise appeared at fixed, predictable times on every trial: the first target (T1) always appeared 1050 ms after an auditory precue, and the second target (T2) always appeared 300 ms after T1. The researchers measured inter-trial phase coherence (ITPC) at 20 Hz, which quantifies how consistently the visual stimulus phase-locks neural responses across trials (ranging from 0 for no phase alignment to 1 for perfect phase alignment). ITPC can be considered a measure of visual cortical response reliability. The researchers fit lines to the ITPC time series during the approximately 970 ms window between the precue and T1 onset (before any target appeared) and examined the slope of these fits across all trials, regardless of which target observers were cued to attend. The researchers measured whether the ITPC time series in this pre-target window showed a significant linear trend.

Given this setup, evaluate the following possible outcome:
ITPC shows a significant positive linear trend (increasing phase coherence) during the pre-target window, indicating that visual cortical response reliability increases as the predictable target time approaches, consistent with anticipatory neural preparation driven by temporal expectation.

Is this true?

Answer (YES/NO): YES